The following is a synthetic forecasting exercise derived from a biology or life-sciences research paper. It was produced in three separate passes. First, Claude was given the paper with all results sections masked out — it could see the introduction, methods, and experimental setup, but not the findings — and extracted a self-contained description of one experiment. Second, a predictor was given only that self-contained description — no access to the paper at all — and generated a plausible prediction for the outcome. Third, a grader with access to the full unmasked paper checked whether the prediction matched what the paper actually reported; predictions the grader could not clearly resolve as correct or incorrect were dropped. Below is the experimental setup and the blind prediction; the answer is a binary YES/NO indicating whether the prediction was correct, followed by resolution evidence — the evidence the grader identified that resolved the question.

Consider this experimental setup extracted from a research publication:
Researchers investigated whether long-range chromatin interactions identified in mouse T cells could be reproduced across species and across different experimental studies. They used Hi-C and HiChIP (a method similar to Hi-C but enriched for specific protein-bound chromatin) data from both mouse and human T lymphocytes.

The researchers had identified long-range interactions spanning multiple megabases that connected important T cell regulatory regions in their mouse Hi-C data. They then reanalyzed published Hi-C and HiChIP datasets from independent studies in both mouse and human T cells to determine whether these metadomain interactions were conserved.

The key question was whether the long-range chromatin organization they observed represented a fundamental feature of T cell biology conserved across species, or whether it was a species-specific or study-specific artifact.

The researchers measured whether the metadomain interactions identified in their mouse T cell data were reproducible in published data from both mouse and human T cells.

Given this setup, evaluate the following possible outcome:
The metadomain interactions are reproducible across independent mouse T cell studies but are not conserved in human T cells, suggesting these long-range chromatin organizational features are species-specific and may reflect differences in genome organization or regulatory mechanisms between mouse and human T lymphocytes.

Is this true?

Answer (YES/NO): NO